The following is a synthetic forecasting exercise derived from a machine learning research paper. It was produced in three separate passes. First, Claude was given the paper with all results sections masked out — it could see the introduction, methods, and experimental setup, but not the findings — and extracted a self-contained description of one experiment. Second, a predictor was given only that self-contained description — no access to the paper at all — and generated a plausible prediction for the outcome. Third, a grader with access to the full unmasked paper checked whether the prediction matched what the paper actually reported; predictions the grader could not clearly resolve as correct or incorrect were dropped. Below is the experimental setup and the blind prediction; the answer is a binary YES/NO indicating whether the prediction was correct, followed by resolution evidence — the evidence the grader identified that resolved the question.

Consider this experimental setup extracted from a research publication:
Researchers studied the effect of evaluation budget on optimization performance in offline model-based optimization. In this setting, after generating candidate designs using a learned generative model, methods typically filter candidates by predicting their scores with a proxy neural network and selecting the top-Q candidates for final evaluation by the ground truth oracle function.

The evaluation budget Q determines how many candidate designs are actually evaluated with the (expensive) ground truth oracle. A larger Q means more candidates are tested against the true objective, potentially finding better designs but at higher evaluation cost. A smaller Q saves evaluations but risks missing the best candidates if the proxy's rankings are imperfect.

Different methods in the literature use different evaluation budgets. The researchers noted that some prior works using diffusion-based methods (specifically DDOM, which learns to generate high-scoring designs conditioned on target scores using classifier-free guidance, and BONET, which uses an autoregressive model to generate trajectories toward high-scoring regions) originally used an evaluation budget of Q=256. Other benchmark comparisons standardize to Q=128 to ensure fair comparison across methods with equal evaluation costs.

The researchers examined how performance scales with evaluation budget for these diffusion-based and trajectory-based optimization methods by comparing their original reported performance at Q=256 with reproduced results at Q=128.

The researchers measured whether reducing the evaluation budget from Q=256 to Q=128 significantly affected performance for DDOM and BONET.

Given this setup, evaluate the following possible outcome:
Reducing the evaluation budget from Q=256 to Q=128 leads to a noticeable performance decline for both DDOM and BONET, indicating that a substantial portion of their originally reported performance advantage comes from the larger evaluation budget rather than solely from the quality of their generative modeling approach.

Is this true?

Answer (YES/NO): NO